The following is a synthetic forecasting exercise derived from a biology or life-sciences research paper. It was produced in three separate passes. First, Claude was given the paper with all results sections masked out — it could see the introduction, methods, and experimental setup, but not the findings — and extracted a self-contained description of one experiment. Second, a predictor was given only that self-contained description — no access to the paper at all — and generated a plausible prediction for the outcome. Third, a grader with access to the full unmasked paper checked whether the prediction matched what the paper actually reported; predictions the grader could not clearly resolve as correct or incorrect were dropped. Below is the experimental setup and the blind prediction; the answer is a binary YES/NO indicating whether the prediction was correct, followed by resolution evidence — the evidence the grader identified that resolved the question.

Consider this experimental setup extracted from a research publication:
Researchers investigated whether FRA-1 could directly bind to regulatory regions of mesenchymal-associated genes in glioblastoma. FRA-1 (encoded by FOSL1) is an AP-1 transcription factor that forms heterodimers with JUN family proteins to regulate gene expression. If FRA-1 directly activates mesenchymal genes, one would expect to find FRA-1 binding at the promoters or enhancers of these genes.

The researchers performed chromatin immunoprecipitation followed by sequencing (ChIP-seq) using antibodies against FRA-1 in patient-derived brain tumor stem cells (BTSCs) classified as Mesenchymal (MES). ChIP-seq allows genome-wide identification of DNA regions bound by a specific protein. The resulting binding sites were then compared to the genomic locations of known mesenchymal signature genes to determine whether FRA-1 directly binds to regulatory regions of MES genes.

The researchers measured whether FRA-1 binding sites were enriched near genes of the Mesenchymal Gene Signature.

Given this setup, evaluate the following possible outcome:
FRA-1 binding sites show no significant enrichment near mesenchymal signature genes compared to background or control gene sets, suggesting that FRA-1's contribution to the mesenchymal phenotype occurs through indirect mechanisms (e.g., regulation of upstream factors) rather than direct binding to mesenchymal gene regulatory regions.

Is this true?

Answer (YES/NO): NO